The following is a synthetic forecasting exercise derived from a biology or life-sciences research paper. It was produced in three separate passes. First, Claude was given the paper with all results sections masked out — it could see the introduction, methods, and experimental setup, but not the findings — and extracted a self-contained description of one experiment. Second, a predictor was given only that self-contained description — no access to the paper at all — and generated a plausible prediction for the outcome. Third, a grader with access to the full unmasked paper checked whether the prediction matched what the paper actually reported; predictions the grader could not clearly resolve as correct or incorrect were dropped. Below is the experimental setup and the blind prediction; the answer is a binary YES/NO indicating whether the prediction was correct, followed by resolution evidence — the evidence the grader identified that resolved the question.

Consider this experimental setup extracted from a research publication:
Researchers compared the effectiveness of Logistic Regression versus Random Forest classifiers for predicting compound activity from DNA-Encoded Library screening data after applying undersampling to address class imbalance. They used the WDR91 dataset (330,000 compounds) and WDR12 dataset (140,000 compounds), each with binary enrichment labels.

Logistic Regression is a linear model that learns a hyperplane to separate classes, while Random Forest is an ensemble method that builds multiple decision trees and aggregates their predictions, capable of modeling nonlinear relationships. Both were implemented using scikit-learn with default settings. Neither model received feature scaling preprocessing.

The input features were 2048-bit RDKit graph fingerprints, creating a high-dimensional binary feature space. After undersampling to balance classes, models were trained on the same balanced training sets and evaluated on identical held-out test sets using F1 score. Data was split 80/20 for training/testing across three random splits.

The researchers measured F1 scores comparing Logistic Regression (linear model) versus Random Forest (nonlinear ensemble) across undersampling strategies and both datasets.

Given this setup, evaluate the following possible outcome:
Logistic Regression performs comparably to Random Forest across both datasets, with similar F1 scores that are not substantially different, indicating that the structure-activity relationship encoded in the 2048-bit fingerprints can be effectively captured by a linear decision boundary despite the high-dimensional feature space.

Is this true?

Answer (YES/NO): NO